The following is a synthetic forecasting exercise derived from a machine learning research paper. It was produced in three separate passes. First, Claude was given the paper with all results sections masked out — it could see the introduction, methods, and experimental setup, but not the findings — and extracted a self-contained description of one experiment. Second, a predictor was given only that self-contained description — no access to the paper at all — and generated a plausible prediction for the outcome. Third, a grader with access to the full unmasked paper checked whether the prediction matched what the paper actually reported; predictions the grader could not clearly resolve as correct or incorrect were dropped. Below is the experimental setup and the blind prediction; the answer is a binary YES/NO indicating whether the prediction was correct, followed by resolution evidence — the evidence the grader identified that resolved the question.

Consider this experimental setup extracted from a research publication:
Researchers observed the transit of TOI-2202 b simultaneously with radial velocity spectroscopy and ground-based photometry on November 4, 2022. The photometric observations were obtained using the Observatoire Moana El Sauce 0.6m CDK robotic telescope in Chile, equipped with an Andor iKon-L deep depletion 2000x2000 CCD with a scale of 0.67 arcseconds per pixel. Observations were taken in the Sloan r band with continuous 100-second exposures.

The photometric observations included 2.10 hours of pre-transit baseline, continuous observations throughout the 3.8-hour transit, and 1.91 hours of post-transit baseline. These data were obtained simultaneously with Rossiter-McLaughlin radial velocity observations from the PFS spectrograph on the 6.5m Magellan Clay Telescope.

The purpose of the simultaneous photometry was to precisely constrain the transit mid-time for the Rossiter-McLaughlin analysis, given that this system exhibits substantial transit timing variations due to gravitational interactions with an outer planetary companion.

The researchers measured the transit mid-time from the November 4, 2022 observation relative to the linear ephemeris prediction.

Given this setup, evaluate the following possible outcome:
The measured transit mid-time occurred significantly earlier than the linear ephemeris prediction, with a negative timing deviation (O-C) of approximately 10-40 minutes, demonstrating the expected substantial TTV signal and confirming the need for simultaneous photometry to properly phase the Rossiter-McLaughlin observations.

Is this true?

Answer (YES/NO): YES